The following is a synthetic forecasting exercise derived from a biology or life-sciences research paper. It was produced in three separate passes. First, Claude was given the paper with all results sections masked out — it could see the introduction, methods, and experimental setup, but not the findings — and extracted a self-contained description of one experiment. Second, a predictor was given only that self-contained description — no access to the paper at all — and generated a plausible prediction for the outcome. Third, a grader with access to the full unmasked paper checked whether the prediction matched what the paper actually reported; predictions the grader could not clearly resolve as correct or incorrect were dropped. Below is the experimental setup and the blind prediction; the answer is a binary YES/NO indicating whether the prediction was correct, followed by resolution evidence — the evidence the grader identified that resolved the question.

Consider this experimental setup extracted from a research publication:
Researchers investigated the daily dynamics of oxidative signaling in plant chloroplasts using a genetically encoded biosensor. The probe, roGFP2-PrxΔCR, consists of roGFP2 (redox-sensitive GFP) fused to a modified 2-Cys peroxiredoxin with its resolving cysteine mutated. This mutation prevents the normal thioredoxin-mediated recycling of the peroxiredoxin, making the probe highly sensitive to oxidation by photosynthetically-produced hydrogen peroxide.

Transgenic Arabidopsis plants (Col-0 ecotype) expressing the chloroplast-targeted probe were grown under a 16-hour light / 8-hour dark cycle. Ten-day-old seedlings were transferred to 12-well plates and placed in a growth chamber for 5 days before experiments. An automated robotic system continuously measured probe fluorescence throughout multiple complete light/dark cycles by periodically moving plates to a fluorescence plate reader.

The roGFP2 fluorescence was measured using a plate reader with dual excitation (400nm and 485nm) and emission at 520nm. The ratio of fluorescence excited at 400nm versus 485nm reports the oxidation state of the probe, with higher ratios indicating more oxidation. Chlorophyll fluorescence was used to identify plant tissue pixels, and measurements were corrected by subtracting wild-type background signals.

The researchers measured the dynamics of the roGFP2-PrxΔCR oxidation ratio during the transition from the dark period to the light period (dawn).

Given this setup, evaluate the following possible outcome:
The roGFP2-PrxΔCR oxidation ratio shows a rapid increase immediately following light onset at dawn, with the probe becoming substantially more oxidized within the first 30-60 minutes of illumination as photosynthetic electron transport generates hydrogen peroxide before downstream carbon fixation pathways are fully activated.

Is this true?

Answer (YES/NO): YES